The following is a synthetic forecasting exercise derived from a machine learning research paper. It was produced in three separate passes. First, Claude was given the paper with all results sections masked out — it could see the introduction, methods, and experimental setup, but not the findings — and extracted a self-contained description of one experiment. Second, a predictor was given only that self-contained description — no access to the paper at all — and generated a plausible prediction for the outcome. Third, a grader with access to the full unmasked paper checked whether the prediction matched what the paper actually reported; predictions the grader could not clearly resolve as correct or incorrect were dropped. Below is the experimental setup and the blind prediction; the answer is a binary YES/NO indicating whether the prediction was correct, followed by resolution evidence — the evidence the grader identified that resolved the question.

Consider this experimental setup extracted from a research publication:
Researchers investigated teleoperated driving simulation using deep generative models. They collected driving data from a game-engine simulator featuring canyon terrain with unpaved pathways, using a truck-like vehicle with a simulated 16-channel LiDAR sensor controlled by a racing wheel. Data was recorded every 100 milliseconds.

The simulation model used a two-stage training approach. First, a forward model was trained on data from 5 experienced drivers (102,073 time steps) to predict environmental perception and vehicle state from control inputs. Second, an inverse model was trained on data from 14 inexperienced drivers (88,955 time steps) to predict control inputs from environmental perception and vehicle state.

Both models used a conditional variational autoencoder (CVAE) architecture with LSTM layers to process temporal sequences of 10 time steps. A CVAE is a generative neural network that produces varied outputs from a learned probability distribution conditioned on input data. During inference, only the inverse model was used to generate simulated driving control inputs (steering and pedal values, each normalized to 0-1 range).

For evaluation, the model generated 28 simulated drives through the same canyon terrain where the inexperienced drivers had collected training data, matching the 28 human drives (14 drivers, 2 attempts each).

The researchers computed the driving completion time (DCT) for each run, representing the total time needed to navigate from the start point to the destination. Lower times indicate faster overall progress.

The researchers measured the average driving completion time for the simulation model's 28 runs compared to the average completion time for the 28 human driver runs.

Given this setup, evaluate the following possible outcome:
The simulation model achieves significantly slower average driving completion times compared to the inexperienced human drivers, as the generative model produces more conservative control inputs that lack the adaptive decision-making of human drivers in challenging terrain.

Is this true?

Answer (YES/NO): YES